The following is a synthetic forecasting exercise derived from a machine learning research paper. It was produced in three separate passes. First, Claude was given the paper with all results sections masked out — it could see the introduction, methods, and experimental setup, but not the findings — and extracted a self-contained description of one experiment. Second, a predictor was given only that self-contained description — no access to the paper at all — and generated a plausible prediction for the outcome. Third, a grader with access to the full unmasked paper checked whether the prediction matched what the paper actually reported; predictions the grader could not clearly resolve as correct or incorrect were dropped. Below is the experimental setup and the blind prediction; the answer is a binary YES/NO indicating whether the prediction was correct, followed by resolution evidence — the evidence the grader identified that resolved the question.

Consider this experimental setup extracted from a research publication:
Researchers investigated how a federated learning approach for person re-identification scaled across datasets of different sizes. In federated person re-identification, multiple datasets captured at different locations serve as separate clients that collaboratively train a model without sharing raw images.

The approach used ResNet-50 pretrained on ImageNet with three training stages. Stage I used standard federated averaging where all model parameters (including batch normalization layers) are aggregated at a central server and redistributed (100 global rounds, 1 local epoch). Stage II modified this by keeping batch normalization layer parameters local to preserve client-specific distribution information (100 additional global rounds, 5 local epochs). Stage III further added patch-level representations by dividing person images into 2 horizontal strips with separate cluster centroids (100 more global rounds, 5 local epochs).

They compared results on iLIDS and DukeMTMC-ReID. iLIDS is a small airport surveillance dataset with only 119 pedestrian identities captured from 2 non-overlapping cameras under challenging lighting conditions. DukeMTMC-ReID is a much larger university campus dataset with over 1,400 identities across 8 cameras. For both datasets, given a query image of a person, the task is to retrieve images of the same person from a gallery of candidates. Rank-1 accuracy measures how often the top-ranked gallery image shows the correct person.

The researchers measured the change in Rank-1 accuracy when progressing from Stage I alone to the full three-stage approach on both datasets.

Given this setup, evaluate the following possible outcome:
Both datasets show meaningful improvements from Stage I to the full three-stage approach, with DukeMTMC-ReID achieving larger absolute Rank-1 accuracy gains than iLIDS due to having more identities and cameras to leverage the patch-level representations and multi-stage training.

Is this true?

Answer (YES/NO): NO